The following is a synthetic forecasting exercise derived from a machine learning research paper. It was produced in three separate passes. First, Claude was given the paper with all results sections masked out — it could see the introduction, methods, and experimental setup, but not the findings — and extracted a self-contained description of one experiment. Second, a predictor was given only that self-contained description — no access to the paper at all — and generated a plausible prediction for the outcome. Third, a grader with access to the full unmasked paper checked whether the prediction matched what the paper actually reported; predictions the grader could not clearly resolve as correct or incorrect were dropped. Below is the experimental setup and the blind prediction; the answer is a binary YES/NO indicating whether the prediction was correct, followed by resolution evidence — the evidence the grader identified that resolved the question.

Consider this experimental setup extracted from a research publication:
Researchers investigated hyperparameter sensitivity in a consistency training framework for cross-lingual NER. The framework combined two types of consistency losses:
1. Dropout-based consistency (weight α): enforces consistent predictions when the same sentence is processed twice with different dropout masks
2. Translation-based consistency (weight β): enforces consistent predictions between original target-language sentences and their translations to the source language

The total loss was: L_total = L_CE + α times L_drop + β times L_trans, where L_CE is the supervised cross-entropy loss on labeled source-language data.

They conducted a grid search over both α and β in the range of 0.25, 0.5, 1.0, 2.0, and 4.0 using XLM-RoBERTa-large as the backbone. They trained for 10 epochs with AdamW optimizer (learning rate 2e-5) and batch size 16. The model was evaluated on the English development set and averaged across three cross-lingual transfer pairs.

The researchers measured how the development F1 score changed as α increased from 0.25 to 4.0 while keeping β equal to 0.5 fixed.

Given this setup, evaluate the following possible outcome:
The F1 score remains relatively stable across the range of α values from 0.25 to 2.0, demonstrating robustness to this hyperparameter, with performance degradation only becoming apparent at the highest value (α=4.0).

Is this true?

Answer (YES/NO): YES